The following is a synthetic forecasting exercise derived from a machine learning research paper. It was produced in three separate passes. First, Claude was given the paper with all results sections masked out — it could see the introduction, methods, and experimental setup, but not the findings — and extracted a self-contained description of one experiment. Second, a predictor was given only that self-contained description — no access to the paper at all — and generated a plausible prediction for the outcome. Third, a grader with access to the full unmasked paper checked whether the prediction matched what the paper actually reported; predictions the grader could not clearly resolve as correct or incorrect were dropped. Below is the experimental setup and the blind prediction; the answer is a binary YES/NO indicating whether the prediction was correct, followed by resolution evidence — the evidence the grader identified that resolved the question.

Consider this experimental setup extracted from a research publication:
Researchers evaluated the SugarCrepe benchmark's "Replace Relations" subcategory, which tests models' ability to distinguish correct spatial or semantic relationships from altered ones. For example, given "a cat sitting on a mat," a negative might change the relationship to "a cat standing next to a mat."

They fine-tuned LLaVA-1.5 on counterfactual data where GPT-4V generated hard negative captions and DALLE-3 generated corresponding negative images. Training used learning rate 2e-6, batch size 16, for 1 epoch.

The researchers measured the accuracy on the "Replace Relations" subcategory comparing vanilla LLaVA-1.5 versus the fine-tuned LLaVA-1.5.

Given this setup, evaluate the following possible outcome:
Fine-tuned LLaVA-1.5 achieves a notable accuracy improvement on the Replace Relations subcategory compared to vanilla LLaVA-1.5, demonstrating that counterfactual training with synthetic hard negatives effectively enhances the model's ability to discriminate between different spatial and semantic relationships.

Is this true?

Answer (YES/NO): NO